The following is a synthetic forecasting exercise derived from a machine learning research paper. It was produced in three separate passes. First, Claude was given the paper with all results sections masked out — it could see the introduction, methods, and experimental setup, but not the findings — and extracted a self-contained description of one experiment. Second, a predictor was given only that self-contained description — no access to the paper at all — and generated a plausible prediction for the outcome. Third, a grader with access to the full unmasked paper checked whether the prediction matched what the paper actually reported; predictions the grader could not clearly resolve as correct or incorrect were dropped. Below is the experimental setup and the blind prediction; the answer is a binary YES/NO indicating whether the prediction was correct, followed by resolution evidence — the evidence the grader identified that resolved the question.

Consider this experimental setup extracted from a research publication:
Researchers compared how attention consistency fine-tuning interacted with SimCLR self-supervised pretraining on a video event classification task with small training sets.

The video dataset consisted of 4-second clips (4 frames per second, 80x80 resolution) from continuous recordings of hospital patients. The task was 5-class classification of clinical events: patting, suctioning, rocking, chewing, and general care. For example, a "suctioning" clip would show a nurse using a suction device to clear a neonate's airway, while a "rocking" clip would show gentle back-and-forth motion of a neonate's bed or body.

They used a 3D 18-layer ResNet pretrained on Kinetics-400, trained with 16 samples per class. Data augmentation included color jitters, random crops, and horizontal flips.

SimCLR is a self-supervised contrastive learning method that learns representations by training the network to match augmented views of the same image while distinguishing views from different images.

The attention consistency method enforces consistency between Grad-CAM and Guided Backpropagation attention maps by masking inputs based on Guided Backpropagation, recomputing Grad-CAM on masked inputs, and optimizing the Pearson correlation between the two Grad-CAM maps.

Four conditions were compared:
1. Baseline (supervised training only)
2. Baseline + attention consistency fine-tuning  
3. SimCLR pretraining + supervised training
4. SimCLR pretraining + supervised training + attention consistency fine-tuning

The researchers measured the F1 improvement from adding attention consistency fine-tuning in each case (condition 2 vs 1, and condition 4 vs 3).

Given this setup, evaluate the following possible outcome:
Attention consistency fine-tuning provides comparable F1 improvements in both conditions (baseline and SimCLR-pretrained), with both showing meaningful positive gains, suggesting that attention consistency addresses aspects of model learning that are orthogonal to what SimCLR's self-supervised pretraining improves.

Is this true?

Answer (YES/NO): NO